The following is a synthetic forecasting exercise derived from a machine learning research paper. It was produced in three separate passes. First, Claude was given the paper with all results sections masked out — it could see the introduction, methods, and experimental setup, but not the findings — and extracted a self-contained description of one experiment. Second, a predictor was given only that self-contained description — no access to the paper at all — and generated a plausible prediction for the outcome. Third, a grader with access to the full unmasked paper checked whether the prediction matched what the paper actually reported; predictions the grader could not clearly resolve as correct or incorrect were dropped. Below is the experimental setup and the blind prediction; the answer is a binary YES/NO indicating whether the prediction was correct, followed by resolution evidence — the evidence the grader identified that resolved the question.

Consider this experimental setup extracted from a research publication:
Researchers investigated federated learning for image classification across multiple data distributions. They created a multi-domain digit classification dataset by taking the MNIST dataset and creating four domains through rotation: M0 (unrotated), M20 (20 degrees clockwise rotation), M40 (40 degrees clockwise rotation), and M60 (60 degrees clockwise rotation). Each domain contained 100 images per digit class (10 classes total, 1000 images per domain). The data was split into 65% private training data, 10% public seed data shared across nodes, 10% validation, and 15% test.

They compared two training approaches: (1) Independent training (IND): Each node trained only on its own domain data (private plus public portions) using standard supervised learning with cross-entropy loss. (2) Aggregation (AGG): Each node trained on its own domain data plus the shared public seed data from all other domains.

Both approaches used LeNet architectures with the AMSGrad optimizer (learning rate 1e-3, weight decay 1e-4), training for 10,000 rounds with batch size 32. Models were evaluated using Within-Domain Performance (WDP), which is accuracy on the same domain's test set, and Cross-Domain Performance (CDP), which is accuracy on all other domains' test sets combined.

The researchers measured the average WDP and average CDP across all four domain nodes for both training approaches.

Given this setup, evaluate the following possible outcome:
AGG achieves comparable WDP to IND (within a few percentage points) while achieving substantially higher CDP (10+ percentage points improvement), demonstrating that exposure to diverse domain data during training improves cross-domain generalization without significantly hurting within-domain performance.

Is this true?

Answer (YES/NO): YES